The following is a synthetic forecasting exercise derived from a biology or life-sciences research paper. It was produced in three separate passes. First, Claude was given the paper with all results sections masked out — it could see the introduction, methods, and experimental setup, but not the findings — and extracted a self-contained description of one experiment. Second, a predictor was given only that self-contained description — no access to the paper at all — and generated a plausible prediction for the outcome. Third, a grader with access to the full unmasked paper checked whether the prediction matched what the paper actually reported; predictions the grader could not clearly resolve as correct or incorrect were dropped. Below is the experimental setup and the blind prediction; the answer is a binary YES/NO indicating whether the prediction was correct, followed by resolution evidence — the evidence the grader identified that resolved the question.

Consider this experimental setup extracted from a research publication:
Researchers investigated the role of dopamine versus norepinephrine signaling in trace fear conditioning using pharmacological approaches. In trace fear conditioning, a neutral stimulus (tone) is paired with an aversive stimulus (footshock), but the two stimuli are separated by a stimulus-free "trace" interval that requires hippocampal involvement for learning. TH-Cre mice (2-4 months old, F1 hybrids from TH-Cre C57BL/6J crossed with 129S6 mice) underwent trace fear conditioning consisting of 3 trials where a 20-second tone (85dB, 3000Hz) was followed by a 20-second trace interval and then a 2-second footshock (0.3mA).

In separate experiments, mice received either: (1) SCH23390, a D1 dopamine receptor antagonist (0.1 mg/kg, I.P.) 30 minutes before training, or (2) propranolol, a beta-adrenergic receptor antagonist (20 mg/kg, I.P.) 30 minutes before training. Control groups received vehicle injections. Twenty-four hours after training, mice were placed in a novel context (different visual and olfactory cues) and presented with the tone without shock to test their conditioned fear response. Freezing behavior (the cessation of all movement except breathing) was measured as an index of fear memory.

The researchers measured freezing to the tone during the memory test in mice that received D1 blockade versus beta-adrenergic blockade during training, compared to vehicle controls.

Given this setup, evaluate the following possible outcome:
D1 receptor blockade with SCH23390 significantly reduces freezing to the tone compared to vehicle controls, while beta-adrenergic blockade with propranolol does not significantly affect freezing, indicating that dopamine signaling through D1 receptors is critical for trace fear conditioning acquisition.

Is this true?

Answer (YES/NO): YES